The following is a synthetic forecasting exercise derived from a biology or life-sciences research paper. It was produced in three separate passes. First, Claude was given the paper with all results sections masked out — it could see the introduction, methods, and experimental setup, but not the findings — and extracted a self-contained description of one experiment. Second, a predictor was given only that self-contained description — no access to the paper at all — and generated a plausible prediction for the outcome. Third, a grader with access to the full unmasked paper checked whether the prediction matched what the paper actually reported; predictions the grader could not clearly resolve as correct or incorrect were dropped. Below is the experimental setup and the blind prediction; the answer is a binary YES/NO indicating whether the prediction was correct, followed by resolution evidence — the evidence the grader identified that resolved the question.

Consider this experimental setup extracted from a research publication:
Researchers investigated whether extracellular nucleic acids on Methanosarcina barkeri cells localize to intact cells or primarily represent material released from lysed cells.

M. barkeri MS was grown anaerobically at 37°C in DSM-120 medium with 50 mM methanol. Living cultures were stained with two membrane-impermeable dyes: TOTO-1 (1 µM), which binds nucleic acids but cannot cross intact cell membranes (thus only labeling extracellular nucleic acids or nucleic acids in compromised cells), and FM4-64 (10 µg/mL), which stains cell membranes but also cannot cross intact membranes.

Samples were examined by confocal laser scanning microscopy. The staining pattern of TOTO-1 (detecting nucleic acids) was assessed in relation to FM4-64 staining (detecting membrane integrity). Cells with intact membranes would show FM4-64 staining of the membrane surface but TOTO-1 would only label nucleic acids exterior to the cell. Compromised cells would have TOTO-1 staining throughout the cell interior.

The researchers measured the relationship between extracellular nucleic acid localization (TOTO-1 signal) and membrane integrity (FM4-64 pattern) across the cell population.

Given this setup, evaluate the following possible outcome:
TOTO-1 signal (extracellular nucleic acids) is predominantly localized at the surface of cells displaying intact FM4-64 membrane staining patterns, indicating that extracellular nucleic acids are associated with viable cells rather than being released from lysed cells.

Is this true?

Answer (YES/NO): YES